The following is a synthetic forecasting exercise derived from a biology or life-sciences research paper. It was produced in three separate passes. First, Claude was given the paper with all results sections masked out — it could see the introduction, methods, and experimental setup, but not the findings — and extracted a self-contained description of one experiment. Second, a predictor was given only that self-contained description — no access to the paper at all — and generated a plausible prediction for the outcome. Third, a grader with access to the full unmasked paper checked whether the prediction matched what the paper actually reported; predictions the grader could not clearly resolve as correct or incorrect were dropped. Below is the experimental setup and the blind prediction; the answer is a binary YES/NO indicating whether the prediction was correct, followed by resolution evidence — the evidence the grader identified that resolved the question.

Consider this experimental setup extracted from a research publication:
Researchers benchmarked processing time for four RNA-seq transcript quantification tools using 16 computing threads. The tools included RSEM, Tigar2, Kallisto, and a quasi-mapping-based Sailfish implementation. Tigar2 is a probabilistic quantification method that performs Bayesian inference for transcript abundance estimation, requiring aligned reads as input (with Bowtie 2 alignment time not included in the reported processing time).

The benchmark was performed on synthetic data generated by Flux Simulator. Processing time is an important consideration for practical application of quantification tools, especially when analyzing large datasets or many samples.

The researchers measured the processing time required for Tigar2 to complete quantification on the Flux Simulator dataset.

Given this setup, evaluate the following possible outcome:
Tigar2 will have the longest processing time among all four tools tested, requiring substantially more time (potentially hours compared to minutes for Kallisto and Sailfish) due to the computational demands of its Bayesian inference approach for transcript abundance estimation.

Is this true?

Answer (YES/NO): YES